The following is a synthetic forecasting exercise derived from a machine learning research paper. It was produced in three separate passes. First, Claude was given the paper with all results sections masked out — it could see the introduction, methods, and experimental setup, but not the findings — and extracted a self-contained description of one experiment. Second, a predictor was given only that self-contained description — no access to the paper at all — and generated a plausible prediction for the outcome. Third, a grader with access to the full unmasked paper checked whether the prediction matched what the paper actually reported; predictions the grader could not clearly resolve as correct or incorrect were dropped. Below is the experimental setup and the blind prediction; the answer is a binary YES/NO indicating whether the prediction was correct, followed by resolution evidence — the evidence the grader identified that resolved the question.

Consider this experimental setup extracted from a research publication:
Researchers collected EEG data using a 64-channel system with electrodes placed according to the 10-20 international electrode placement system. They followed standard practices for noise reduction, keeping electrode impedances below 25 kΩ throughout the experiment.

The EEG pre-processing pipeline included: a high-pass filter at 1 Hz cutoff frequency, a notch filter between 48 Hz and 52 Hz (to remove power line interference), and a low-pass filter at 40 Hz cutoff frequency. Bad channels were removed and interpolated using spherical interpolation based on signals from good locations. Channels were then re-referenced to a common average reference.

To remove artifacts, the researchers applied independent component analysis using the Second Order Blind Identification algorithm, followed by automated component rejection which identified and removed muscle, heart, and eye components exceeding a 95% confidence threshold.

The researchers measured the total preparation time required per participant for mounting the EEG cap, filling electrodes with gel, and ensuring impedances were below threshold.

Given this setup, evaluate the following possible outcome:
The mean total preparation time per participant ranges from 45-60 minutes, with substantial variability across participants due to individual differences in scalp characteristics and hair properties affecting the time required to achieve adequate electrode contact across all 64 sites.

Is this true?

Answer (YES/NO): NO